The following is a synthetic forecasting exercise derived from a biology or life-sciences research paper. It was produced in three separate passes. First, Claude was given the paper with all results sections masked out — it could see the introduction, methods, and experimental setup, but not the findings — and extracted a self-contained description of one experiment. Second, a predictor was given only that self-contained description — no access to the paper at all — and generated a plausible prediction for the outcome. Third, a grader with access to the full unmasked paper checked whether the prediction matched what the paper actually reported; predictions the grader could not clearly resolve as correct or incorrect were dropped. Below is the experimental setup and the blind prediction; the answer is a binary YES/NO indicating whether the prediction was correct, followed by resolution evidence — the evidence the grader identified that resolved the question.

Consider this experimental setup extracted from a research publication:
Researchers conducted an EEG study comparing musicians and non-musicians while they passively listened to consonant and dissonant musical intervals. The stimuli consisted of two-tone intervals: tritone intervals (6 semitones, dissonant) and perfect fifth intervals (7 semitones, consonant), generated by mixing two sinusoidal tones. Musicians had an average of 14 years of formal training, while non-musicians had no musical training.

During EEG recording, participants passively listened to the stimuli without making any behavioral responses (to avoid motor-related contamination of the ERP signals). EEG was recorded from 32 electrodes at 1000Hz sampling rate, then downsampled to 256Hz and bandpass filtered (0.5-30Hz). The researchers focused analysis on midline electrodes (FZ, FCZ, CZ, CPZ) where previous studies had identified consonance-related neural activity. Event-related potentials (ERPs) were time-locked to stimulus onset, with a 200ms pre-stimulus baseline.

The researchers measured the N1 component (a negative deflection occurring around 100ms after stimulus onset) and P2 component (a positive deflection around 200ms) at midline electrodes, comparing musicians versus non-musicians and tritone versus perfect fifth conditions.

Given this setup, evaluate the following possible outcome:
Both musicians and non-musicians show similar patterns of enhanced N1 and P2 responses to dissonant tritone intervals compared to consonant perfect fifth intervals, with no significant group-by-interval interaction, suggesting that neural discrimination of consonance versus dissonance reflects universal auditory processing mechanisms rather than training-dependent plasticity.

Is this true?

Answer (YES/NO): NO